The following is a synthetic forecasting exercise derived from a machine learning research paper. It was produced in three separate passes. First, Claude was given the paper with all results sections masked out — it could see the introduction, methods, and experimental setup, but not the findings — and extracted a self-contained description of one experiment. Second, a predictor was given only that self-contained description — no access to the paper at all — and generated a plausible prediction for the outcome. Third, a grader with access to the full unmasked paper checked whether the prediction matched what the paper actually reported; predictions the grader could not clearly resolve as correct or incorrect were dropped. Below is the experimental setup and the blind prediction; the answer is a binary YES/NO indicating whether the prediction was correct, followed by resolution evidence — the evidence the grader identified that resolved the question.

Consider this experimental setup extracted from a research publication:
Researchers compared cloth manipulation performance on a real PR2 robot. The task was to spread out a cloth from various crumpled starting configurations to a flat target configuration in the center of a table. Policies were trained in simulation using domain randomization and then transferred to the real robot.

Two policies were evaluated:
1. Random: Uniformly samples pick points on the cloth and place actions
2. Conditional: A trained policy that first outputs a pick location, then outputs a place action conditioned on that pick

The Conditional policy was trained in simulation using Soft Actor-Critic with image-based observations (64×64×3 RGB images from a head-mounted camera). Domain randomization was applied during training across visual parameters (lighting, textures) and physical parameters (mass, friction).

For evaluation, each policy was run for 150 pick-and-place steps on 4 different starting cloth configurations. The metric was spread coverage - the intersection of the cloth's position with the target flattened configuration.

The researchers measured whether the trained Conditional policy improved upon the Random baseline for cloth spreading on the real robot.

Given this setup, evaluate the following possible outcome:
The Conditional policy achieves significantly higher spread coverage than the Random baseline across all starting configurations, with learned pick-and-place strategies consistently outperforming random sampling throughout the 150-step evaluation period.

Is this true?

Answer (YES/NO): NO